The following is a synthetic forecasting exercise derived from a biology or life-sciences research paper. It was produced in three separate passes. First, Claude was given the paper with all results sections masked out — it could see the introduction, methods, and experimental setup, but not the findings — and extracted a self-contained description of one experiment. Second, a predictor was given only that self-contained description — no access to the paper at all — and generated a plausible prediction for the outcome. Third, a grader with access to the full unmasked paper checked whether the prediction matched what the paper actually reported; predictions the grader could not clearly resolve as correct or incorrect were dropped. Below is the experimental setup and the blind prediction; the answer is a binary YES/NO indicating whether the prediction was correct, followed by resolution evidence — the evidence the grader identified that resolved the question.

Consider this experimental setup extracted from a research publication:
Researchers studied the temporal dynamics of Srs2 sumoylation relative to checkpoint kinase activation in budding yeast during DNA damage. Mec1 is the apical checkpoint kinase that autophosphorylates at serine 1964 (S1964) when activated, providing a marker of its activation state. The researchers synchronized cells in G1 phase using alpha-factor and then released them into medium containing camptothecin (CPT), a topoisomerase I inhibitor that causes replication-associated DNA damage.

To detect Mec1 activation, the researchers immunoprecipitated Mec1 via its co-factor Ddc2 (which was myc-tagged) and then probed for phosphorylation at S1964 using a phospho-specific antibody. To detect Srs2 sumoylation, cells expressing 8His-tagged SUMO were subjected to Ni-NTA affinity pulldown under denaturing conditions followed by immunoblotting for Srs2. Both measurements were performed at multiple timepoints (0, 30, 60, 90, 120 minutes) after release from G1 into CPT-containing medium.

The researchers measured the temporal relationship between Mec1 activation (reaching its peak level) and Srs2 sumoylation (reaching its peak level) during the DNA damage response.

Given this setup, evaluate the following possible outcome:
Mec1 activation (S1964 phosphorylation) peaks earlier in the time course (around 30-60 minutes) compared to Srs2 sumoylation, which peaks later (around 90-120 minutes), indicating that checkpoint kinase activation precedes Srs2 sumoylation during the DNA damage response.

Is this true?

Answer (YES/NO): YES